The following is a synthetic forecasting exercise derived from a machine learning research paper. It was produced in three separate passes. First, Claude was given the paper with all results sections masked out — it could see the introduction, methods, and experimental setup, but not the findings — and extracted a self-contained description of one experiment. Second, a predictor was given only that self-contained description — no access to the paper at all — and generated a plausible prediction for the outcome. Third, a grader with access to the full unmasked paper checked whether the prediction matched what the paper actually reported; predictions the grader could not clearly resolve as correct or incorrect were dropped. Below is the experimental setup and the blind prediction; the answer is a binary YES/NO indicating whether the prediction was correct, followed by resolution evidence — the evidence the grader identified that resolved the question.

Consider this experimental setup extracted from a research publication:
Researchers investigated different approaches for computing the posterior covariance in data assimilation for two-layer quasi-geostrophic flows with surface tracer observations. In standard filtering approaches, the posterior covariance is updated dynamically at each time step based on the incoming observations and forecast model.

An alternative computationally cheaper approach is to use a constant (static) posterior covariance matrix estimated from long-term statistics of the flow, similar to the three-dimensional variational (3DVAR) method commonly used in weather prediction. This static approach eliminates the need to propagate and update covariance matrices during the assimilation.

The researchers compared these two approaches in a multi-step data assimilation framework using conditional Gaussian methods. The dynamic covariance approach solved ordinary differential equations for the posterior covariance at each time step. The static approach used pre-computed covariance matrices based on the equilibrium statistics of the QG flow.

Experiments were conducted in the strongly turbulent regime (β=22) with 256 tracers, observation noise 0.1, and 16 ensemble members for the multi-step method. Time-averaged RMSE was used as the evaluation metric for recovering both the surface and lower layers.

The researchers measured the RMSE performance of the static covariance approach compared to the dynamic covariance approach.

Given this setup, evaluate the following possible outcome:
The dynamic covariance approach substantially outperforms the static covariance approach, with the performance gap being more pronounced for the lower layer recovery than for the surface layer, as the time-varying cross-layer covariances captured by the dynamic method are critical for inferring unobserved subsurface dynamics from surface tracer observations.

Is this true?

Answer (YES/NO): NO